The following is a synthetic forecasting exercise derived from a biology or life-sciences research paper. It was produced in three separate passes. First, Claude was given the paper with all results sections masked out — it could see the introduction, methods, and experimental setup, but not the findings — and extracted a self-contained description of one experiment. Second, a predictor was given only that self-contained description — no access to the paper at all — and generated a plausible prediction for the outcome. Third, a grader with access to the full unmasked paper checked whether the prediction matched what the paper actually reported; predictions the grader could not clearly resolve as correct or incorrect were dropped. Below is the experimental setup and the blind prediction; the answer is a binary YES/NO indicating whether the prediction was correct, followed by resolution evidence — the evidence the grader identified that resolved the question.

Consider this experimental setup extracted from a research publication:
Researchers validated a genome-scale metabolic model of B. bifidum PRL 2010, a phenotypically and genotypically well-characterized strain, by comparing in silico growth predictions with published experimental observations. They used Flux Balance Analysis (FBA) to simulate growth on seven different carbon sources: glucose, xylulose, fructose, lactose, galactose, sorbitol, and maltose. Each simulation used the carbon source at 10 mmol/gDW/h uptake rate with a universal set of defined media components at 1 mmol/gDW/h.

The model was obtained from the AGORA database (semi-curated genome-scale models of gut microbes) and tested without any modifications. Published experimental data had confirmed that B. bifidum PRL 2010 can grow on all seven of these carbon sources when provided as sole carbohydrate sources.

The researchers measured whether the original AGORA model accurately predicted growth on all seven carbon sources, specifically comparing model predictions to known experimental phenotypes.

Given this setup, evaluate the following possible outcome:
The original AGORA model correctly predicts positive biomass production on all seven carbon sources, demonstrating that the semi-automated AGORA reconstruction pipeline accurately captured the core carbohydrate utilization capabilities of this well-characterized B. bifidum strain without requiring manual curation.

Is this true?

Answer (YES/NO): NO